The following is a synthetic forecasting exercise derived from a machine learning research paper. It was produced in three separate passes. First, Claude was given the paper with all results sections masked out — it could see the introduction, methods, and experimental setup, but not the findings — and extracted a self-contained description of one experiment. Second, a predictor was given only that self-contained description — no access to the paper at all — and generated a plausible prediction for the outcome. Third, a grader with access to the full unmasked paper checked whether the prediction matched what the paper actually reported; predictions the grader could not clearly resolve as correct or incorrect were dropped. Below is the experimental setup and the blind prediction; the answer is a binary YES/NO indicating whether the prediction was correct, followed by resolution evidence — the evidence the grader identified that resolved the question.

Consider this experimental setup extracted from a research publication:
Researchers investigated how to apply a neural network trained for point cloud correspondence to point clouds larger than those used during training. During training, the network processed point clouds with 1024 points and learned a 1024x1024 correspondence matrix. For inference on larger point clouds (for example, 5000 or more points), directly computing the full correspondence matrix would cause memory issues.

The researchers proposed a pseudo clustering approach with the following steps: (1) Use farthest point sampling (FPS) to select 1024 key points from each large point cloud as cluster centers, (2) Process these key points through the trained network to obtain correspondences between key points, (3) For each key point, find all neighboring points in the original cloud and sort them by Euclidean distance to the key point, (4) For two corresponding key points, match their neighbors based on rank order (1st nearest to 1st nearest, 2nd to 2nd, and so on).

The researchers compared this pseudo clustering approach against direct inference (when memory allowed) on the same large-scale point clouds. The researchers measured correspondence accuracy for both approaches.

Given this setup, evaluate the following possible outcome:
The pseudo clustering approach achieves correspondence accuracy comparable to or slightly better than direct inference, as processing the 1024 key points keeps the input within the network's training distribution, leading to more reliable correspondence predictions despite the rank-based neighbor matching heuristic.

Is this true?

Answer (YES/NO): NO